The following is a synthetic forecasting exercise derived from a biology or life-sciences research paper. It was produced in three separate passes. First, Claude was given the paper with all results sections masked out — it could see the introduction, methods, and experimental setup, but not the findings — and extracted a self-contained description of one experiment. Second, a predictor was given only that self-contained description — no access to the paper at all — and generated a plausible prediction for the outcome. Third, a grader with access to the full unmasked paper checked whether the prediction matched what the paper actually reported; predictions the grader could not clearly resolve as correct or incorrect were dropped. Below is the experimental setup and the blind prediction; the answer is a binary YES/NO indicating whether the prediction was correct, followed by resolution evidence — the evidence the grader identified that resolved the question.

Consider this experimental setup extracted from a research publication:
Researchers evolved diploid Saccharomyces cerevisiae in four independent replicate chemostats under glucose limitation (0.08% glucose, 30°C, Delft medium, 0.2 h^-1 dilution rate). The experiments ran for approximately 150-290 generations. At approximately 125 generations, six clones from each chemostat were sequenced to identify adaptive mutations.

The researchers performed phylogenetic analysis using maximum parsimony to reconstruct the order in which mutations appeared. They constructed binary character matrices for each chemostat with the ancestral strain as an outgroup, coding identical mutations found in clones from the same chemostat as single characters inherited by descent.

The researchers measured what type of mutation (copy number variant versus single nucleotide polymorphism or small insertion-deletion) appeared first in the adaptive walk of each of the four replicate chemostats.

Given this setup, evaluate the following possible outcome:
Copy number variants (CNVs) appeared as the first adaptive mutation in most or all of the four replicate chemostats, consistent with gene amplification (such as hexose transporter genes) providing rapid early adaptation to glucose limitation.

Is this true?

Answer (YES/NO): YES